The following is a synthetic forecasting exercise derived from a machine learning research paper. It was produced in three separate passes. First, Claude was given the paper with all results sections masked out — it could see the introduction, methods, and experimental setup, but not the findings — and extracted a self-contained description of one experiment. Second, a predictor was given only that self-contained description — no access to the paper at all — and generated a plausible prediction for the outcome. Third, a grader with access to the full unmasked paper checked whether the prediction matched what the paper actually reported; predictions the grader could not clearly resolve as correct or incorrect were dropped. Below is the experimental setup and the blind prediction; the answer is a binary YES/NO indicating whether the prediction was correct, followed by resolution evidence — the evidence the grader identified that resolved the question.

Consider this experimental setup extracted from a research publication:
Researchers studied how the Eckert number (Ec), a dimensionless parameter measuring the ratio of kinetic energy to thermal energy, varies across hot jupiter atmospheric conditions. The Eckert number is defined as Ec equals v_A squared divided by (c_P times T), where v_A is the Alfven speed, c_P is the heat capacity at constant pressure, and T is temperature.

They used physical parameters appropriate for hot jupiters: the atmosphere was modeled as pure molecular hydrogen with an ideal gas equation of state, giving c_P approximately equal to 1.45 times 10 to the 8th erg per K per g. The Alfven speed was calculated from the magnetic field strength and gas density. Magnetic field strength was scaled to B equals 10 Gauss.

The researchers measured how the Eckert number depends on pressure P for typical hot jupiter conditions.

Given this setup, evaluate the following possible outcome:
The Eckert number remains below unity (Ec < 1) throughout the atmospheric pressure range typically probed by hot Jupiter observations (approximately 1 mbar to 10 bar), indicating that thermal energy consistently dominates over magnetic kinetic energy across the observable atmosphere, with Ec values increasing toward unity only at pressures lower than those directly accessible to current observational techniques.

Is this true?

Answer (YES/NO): YES